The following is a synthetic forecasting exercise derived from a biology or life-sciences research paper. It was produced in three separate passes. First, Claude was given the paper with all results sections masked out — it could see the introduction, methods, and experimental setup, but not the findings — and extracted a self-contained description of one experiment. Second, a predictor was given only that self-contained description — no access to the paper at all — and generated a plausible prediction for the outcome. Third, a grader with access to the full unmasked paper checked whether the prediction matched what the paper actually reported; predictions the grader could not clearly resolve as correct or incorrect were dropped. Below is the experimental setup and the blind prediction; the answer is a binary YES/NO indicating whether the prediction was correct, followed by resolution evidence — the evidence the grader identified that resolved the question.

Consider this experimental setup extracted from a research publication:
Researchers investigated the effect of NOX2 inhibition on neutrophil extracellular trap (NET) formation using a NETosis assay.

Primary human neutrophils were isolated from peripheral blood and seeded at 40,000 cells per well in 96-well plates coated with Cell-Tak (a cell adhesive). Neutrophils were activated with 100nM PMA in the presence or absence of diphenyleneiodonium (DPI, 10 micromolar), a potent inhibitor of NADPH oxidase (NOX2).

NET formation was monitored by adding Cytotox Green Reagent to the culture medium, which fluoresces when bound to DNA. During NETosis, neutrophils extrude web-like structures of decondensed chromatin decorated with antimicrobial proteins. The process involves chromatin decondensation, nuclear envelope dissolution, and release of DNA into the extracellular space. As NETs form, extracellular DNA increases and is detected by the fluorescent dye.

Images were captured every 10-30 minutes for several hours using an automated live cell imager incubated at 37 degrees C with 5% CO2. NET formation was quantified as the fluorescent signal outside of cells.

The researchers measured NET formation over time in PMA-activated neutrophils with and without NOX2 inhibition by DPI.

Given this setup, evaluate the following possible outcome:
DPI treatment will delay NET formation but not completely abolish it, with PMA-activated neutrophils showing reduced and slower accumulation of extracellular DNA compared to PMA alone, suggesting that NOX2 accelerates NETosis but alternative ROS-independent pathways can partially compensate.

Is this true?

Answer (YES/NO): NO